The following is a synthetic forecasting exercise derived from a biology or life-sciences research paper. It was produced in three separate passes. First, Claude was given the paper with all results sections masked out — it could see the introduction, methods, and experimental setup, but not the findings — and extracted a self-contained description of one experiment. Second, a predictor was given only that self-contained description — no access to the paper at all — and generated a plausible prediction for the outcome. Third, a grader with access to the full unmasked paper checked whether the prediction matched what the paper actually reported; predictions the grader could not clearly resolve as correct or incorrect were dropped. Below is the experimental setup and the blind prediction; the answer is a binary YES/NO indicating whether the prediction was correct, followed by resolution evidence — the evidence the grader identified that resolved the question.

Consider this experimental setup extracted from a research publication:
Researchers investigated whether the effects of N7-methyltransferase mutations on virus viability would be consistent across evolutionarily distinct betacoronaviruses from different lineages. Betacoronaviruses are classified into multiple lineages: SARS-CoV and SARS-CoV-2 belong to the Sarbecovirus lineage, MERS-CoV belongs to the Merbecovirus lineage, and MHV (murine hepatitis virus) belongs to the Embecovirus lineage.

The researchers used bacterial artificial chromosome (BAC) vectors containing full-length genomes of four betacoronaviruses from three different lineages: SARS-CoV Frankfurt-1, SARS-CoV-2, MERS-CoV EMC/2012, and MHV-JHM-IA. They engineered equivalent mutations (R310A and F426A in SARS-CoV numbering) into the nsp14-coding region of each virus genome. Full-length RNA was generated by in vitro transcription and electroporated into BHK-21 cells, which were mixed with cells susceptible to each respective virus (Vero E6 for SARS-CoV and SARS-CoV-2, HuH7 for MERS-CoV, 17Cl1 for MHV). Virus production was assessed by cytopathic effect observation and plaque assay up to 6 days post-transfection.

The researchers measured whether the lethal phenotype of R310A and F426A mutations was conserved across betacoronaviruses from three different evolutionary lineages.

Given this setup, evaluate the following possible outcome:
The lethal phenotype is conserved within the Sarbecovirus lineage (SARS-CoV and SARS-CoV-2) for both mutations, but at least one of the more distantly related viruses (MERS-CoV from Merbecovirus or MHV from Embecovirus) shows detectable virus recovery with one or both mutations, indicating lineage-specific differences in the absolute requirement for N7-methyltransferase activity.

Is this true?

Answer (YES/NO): NO